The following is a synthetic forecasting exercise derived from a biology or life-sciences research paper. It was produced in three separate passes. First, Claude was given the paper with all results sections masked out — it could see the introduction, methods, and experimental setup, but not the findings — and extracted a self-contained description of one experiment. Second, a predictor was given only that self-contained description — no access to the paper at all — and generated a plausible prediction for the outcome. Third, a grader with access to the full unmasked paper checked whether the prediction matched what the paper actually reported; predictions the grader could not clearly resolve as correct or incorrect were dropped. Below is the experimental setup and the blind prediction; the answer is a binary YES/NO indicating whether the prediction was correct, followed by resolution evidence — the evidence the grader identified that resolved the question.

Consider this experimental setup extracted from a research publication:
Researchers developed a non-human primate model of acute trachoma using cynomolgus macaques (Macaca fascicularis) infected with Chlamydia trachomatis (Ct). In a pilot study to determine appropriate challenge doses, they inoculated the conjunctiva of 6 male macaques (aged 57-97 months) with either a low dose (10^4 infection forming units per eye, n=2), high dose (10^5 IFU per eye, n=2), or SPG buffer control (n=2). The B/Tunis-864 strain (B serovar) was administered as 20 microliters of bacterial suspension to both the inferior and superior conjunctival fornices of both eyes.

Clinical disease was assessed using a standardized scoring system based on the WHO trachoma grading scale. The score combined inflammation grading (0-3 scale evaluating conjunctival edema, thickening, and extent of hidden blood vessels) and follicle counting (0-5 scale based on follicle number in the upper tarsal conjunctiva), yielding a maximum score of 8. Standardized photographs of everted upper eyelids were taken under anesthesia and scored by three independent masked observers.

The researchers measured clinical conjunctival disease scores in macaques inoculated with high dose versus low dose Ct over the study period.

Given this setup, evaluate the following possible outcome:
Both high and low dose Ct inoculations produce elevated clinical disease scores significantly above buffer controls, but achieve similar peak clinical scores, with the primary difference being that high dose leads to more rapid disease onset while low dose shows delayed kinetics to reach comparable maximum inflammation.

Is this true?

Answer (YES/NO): NO